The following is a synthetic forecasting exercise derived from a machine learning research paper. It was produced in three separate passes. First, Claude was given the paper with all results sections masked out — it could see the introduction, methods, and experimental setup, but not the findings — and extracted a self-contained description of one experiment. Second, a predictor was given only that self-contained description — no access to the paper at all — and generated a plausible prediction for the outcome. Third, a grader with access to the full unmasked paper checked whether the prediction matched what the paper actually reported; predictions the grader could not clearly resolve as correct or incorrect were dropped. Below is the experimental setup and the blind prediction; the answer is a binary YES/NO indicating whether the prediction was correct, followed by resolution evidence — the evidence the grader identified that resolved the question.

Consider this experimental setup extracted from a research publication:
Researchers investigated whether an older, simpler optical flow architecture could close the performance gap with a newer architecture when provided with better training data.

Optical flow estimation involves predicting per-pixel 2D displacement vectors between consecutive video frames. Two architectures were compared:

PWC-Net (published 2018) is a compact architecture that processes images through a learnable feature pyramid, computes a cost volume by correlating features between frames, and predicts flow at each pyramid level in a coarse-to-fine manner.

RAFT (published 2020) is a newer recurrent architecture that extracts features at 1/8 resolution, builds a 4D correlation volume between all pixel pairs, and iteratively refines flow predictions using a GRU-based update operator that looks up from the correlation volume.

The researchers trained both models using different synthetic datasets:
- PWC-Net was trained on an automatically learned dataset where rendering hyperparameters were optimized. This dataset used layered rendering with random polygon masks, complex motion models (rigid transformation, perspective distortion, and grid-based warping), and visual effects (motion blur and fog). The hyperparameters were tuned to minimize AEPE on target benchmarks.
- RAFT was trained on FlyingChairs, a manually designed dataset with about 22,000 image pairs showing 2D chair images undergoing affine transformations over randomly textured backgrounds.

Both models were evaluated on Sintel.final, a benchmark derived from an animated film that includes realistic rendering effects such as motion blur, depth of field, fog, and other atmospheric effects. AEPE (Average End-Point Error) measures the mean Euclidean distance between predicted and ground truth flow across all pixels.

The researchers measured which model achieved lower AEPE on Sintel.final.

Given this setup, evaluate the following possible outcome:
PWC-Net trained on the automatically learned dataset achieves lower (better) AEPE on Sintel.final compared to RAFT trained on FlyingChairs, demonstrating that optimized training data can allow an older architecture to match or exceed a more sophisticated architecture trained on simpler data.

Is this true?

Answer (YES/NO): YES